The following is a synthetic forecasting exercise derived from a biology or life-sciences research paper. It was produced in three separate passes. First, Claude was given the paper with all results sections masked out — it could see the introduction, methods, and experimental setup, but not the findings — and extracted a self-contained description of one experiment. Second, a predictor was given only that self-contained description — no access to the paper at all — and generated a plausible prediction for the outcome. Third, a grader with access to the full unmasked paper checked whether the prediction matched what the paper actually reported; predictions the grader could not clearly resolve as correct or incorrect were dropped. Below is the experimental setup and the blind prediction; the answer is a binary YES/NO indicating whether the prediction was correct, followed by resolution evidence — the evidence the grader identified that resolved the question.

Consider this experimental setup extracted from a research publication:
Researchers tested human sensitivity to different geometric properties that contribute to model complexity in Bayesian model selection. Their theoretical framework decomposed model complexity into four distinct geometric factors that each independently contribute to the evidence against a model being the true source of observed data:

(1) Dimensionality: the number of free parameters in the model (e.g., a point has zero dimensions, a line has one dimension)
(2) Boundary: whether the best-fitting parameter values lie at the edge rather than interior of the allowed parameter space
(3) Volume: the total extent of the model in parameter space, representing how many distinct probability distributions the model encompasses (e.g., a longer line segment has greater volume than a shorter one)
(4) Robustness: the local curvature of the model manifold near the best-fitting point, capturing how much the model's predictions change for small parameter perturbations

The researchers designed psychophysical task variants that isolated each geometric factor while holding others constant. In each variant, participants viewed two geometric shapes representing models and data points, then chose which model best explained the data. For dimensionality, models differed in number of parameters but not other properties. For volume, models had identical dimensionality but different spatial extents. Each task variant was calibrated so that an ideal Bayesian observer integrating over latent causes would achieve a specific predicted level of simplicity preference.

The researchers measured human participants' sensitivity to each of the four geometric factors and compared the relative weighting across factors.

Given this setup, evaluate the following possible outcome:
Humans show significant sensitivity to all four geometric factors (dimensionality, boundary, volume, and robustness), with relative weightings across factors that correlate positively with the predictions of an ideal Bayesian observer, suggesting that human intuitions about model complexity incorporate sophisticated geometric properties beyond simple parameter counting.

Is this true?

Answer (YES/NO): NO